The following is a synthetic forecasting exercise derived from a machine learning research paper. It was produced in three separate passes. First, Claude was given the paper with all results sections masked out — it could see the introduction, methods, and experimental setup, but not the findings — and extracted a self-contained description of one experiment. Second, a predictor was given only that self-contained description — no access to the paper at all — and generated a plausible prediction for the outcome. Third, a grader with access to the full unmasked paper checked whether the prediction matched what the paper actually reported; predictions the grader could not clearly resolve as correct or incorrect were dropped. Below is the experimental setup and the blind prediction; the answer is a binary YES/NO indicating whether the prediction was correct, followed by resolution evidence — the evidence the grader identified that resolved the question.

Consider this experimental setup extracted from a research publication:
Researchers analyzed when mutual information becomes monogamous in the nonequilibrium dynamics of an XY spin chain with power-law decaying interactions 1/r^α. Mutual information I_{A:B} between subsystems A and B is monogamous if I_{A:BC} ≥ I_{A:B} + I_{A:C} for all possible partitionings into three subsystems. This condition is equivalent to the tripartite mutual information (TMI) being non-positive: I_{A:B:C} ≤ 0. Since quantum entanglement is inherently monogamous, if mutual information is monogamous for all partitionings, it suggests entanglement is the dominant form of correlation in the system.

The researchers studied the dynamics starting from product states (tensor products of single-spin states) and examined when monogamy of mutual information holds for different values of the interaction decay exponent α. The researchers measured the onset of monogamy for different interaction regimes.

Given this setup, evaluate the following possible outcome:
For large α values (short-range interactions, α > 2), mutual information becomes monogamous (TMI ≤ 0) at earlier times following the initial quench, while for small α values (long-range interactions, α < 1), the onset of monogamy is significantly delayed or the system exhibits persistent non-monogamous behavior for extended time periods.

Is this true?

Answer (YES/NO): NO